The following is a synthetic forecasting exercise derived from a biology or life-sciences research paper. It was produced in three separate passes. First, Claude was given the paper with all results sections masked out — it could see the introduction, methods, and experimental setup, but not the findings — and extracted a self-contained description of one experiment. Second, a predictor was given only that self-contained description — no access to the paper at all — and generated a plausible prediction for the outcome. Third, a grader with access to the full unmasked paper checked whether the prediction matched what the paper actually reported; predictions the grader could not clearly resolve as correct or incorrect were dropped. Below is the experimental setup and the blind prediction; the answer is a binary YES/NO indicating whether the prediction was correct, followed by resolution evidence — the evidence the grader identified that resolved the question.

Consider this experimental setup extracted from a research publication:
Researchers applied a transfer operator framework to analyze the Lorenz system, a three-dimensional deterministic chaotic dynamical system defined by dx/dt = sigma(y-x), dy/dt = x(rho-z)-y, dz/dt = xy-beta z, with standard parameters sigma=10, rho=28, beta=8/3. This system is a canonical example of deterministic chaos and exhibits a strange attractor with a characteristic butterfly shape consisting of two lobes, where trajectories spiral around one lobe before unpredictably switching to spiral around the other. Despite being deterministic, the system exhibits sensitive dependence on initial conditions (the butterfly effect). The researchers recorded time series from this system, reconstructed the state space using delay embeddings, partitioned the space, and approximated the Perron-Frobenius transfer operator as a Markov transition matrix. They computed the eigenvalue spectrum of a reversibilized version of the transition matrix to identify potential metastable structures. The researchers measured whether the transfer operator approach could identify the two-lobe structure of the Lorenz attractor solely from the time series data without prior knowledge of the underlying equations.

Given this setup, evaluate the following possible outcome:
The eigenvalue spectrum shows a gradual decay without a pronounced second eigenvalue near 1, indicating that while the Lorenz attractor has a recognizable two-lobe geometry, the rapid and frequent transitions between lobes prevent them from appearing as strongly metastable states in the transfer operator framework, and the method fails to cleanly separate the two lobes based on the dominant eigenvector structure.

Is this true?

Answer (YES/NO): NO